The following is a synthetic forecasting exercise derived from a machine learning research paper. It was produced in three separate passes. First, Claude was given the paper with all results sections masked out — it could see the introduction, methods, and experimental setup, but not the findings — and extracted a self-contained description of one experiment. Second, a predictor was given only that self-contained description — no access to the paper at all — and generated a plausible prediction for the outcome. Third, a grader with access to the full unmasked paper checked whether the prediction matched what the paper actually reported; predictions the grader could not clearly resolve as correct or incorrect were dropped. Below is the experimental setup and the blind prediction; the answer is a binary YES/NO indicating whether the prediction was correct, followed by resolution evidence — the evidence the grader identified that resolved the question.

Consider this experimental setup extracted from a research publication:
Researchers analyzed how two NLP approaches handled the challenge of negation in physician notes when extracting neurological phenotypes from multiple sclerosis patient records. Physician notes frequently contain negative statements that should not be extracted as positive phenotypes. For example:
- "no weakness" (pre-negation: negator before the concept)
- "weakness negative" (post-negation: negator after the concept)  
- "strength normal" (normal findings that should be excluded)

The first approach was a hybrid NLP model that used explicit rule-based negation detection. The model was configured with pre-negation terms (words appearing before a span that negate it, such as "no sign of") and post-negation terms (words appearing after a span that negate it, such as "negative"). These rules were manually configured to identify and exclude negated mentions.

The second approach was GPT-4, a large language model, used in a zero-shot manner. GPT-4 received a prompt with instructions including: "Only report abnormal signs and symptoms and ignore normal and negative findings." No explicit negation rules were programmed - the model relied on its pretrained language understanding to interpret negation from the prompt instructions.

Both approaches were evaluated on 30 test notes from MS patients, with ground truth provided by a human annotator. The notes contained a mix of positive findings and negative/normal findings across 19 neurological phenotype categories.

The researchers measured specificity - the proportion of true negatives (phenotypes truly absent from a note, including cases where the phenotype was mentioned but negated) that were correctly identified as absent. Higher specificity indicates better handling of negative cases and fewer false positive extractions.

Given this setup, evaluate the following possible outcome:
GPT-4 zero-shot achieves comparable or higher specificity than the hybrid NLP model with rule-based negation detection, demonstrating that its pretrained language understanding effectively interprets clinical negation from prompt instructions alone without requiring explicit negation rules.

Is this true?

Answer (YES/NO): YES